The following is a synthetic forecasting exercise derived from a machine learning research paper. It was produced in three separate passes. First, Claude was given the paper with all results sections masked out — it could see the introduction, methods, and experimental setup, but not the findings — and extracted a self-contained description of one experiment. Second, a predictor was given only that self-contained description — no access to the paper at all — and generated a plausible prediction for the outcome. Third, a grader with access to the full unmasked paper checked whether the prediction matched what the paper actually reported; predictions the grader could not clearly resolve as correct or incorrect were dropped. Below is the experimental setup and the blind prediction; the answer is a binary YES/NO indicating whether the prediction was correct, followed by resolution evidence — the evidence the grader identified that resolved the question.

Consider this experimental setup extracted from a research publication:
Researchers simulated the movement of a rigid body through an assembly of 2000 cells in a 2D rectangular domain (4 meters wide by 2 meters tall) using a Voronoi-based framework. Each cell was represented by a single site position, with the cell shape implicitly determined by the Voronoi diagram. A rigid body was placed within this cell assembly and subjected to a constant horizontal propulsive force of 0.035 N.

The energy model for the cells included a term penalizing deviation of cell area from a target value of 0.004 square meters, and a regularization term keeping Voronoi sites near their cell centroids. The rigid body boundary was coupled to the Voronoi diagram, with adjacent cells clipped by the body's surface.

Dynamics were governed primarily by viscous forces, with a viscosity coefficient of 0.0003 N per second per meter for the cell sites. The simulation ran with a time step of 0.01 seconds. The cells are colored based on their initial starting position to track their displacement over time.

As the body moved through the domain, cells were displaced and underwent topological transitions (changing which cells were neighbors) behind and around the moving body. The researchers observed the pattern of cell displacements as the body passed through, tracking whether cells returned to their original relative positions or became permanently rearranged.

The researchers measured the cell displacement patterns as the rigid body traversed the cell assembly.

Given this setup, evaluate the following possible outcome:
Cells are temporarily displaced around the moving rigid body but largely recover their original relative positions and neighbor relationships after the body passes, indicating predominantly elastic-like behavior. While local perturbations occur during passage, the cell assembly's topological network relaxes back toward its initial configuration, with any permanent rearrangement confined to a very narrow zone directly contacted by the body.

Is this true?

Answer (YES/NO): NO